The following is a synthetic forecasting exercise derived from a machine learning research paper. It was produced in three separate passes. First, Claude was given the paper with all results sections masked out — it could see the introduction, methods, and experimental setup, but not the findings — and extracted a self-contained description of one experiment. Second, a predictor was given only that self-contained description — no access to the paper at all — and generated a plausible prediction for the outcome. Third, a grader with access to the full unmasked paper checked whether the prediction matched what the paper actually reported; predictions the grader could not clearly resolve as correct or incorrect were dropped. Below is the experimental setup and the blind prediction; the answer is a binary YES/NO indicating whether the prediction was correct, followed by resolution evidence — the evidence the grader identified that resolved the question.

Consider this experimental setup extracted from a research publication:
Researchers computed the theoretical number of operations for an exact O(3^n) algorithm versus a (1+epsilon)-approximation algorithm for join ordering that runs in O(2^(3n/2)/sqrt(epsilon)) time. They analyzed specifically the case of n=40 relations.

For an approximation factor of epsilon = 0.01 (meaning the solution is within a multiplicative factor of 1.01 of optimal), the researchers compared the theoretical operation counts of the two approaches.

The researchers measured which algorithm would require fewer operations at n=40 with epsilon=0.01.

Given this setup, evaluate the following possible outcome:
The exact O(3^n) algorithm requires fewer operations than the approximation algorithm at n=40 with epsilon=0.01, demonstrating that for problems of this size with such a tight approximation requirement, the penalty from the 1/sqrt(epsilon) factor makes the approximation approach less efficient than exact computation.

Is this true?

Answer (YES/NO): NO